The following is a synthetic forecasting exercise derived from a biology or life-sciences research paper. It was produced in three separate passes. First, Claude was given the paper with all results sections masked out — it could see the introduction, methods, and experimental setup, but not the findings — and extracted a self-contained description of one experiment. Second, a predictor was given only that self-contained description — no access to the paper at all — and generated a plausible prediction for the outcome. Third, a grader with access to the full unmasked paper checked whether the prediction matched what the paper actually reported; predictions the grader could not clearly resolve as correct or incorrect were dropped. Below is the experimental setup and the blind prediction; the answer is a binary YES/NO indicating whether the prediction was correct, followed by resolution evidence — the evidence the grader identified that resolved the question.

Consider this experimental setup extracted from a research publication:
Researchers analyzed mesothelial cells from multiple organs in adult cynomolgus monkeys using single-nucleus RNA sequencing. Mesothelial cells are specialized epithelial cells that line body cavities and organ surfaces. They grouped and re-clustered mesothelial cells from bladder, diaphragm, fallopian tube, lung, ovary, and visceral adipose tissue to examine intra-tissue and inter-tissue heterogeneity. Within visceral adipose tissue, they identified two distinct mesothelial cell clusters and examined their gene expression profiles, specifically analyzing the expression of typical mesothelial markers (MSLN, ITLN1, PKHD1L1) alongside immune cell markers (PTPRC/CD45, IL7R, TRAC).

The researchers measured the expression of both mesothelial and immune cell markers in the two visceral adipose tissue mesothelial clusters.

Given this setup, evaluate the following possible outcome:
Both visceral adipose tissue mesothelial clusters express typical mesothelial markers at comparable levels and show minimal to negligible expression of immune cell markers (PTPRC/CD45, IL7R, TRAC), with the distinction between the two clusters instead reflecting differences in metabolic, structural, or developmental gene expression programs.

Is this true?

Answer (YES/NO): NO